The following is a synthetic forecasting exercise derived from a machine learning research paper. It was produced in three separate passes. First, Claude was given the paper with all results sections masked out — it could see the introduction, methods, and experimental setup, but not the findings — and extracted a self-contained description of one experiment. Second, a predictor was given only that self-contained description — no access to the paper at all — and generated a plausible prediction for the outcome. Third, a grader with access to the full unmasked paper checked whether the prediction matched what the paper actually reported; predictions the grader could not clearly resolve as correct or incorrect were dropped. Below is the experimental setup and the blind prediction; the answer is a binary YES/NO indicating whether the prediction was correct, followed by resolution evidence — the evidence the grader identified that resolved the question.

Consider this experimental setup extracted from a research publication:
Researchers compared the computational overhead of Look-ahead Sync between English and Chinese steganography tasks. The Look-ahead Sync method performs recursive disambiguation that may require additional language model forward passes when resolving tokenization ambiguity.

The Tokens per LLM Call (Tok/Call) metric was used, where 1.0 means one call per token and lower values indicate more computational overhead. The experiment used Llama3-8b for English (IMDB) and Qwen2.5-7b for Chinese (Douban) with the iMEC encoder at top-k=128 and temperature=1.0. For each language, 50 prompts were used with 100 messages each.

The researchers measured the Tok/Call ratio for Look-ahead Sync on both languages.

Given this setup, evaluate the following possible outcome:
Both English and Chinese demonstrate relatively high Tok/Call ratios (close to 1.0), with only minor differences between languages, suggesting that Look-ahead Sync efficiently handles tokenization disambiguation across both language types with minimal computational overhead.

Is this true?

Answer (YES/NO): NO